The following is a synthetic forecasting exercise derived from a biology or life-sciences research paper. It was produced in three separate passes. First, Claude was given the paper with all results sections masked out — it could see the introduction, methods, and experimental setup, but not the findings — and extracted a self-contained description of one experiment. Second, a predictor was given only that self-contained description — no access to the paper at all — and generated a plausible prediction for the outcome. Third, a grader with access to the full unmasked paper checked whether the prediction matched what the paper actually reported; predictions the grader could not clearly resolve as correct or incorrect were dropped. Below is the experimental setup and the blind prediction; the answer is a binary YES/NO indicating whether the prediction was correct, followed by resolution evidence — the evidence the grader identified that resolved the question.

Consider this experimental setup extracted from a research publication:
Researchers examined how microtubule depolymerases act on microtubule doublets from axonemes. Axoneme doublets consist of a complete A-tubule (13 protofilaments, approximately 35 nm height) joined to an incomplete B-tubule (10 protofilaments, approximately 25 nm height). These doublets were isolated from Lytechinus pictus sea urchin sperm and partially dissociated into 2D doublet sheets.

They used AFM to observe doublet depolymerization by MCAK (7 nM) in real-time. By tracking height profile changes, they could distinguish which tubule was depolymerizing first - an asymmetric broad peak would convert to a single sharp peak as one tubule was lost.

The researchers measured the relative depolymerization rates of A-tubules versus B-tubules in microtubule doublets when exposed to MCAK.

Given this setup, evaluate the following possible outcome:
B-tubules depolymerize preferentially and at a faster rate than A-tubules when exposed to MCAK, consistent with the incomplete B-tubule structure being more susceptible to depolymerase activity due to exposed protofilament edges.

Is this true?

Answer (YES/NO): YES